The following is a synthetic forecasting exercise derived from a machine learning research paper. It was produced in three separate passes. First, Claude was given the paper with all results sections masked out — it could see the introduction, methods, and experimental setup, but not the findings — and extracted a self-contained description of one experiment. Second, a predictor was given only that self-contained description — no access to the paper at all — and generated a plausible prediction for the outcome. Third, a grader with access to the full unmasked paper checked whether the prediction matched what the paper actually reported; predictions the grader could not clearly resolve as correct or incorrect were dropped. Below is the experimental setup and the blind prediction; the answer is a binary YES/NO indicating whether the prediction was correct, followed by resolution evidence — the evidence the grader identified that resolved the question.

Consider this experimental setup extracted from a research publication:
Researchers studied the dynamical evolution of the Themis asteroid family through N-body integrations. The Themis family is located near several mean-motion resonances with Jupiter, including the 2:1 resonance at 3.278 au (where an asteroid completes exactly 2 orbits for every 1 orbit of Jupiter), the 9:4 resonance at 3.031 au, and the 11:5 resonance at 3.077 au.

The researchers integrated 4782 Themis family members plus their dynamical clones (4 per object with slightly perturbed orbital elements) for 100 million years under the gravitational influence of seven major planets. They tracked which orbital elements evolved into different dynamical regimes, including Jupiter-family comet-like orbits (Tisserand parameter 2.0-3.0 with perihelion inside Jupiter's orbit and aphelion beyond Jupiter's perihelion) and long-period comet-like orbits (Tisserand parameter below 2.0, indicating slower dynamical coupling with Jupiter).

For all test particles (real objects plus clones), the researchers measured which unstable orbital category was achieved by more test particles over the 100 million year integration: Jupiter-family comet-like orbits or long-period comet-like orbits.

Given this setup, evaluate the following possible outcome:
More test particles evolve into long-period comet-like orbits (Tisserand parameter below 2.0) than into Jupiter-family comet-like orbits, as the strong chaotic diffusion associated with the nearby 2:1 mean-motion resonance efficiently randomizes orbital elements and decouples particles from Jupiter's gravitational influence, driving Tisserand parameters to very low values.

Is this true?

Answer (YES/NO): NO